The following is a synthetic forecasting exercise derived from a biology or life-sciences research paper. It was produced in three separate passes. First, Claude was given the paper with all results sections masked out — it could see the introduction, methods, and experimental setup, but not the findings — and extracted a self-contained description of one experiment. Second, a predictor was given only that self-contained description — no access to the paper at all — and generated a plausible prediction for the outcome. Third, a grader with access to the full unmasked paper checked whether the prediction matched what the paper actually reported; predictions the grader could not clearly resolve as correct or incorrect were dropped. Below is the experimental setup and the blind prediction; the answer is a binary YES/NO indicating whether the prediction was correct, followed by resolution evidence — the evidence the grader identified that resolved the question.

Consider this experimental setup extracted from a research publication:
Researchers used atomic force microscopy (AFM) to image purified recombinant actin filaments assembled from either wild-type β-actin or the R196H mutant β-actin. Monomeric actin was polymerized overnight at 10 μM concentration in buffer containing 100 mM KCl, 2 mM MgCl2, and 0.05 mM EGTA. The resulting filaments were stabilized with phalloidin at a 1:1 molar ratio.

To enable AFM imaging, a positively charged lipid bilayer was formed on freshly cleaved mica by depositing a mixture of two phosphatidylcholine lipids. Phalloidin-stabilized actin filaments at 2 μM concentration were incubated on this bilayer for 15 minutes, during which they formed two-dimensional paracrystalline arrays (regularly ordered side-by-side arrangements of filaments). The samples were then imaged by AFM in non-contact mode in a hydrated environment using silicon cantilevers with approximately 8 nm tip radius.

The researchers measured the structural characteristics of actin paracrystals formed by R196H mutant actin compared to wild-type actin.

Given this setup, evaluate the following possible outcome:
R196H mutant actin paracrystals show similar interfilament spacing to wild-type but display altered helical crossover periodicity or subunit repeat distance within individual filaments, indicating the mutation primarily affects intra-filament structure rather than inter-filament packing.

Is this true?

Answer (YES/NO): NO